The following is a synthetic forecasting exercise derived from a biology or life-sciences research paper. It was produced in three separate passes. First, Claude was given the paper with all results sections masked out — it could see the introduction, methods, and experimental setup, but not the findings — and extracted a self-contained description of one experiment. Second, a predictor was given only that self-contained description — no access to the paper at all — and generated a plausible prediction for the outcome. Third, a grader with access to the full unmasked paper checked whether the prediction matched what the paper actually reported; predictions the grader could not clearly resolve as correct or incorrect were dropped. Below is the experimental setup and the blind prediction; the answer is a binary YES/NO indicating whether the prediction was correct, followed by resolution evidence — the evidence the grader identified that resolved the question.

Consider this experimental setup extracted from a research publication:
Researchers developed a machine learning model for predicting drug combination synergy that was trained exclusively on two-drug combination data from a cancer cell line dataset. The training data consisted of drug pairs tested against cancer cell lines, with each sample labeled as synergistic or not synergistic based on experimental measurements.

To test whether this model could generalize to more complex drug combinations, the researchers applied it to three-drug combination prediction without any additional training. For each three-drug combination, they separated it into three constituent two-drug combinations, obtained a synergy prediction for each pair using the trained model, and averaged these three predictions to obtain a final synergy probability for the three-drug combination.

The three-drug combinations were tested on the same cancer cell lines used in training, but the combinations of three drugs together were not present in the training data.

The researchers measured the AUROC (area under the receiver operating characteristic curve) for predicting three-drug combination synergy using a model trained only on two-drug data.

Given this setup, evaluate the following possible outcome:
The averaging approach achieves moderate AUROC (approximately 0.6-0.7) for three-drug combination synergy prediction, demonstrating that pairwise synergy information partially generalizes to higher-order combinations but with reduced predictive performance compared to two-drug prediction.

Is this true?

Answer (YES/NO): NO